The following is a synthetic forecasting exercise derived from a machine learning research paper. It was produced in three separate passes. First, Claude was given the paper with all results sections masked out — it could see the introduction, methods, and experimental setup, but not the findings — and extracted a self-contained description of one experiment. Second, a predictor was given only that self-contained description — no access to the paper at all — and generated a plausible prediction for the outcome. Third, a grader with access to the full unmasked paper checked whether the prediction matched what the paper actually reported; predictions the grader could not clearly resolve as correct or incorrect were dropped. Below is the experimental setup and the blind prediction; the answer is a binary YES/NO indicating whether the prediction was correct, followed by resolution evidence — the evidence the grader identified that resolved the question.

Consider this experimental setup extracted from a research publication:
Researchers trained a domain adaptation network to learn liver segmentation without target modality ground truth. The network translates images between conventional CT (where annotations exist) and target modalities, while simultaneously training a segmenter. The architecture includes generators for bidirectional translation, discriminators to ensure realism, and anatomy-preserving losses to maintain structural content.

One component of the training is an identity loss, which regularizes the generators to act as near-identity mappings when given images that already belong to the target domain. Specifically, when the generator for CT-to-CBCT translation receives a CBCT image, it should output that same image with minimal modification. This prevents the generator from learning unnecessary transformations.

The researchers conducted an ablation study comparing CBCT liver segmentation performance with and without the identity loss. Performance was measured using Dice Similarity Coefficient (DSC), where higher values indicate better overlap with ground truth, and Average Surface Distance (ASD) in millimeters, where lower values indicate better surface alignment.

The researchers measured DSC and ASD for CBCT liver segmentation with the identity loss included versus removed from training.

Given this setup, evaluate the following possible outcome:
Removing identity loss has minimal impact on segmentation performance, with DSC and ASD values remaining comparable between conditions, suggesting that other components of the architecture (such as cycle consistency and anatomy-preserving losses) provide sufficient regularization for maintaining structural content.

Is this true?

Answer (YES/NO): NO